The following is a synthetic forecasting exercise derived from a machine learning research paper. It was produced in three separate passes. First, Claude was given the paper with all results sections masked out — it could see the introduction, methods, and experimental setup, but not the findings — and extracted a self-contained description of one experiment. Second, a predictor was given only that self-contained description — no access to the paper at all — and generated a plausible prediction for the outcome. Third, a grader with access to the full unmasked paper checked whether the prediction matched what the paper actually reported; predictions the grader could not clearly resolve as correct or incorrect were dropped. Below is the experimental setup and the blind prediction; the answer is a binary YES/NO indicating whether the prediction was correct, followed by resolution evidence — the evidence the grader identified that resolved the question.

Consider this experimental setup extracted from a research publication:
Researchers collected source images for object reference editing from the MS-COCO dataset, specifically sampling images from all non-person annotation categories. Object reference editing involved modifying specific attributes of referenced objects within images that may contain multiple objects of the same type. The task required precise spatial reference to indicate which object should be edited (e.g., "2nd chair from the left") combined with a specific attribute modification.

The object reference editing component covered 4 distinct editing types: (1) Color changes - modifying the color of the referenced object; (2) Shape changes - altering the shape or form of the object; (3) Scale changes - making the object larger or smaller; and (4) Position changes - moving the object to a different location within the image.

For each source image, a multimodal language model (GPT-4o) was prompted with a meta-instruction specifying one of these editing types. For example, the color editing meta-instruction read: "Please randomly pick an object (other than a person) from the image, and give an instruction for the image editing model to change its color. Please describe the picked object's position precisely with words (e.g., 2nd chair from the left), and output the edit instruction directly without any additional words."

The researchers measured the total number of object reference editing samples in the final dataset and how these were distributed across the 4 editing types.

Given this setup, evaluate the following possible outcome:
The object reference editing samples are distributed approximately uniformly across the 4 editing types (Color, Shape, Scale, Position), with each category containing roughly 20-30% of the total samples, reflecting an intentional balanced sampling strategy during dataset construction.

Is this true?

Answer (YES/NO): YES